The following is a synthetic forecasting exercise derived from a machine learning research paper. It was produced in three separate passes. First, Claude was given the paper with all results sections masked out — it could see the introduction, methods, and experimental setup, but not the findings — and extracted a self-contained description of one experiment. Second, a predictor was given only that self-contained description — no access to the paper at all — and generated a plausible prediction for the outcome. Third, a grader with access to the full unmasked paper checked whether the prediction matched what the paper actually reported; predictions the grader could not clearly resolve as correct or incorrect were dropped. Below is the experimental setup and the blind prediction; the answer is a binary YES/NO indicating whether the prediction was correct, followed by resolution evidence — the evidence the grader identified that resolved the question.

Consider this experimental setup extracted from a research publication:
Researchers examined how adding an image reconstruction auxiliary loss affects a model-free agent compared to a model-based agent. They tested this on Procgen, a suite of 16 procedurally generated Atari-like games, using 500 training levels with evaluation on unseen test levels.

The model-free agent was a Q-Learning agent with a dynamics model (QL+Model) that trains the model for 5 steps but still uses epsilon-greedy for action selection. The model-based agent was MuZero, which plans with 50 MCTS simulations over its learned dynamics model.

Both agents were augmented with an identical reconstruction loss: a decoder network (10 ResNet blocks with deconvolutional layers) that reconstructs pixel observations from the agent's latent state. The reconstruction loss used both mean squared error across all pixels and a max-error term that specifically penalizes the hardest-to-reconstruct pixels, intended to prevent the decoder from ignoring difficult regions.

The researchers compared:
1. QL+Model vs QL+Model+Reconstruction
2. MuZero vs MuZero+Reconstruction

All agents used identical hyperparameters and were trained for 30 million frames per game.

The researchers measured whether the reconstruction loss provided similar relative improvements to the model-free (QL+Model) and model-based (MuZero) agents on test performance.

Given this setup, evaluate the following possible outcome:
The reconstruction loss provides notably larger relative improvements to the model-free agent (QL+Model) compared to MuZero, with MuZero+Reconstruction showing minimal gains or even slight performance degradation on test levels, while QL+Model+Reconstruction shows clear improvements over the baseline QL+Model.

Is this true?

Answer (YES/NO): NO